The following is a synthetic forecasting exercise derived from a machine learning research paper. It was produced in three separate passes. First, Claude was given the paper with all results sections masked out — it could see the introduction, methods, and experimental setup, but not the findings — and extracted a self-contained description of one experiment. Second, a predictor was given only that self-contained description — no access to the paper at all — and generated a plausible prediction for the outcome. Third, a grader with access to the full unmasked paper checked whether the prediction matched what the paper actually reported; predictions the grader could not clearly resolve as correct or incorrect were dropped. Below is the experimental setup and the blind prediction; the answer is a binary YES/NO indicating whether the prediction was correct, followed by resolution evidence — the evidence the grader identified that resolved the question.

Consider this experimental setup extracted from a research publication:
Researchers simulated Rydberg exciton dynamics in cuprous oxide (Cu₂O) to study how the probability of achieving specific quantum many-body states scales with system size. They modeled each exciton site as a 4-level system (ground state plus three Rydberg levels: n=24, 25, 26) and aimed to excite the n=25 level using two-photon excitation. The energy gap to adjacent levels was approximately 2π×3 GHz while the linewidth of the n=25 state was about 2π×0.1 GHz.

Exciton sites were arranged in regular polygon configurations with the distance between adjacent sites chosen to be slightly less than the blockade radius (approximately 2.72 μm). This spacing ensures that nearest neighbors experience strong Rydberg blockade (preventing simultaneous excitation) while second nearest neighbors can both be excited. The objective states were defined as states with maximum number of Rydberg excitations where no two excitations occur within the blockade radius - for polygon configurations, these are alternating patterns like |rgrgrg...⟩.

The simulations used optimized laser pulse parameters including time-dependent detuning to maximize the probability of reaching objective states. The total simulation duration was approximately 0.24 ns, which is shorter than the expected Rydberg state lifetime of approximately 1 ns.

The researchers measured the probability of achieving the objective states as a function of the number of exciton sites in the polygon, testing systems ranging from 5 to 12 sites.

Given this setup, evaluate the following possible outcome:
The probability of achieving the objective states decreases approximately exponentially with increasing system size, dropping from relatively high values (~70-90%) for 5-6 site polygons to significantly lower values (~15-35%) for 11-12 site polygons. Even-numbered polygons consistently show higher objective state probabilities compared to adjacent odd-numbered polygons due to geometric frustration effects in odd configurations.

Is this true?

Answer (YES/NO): NO